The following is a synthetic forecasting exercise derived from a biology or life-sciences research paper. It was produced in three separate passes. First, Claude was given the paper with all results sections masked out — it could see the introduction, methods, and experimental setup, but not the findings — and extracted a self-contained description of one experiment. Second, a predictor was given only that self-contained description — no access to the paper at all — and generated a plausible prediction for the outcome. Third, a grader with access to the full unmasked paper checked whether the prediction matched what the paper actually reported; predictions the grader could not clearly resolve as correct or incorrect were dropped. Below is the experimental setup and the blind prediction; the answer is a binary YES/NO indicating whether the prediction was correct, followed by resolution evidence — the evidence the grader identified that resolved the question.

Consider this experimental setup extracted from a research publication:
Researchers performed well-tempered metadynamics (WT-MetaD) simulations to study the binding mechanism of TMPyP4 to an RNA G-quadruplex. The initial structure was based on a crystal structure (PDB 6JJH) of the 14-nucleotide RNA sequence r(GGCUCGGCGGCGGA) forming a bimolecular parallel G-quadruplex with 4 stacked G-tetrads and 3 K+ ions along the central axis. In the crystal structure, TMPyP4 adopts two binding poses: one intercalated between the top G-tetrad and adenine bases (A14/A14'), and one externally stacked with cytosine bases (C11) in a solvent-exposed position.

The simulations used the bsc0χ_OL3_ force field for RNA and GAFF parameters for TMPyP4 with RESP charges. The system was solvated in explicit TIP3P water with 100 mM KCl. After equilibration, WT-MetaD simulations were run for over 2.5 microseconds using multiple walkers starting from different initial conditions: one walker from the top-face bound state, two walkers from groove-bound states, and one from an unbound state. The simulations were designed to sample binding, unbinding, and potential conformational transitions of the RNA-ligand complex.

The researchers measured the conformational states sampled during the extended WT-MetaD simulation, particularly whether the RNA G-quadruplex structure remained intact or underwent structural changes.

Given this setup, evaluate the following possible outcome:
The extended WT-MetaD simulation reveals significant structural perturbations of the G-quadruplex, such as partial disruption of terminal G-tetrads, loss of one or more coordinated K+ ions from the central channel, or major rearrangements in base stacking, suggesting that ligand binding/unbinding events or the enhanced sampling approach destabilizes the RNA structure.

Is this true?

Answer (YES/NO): YES